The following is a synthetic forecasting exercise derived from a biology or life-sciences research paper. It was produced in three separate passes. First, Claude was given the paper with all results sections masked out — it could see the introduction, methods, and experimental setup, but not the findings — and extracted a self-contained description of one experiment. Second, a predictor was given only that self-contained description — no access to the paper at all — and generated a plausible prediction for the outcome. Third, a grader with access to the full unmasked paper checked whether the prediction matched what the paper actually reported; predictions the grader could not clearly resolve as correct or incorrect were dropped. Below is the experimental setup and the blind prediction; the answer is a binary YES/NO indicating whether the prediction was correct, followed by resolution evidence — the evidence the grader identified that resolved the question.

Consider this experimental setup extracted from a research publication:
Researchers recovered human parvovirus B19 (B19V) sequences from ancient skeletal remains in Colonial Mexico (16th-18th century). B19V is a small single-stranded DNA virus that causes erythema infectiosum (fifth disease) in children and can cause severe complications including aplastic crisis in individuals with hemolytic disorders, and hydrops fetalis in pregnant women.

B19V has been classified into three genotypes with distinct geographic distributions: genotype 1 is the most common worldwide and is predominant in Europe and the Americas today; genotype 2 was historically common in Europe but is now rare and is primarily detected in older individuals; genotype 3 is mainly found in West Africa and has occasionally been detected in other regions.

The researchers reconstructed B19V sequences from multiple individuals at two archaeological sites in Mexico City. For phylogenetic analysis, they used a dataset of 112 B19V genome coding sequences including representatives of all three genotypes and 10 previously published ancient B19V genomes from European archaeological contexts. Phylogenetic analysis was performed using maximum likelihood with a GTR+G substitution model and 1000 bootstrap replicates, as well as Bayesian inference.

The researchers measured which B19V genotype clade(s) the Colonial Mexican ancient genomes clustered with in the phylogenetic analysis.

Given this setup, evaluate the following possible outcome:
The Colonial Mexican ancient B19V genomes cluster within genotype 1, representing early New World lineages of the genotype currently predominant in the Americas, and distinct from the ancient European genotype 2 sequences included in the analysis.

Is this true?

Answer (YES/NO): NO